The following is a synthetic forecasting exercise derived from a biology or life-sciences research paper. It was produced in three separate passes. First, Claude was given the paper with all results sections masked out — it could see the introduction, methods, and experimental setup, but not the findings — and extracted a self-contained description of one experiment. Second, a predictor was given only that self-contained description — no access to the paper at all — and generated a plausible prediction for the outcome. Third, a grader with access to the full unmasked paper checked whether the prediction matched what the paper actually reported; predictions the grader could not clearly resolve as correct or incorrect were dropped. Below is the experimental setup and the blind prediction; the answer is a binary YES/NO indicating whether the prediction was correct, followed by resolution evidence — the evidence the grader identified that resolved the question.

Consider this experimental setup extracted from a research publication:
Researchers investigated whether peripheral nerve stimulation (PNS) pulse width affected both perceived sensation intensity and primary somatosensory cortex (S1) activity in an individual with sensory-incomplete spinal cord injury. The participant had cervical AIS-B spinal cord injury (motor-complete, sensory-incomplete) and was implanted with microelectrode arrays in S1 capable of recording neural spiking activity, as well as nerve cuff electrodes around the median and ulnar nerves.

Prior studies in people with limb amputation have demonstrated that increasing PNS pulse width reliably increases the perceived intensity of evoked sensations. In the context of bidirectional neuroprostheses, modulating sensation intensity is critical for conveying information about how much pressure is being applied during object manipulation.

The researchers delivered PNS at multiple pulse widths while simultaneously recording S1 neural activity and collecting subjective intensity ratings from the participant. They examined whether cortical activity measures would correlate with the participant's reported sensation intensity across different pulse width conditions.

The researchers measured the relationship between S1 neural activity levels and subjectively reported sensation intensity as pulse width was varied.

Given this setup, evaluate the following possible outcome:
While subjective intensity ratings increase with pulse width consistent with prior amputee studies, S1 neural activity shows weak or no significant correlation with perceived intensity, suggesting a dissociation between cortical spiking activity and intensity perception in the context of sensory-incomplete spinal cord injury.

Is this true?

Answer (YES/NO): NO